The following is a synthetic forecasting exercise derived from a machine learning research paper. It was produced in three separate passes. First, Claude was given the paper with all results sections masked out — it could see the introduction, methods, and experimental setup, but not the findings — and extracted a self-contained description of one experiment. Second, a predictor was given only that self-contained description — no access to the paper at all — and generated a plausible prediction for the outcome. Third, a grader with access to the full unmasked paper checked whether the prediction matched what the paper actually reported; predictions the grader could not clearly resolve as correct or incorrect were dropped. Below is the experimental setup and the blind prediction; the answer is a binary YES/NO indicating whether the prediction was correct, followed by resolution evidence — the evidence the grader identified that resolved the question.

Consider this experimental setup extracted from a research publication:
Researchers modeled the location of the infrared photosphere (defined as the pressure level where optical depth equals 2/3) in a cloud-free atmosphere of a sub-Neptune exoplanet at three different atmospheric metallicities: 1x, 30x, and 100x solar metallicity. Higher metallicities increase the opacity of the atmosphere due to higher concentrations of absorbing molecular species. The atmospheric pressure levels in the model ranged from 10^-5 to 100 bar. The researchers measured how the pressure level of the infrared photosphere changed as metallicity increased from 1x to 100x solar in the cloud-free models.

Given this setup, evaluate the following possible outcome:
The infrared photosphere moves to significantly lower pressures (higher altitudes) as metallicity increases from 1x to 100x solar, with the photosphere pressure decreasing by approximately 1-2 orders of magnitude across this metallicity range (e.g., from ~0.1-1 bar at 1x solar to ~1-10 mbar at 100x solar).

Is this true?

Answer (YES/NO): NO